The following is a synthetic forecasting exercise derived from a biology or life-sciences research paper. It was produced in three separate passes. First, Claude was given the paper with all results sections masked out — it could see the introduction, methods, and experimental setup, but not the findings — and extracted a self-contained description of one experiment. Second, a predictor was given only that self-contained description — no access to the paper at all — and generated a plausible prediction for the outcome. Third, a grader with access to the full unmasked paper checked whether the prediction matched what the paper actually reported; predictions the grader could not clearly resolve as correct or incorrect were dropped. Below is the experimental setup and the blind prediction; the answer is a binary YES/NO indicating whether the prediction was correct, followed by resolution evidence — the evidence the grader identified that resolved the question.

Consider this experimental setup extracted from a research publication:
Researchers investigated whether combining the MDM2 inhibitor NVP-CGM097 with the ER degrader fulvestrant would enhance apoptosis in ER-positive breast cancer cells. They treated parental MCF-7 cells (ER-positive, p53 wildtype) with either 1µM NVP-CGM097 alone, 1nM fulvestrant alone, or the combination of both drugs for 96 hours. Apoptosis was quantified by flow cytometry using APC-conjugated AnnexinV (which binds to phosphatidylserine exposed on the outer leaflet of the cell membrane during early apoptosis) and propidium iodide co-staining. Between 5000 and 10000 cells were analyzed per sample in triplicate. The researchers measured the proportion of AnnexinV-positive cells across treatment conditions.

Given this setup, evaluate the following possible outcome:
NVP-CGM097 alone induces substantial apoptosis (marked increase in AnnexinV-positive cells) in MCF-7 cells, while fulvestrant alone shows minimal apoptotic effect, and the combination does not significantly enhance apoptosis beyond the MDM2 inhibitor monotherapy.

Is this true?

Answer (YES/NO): YES